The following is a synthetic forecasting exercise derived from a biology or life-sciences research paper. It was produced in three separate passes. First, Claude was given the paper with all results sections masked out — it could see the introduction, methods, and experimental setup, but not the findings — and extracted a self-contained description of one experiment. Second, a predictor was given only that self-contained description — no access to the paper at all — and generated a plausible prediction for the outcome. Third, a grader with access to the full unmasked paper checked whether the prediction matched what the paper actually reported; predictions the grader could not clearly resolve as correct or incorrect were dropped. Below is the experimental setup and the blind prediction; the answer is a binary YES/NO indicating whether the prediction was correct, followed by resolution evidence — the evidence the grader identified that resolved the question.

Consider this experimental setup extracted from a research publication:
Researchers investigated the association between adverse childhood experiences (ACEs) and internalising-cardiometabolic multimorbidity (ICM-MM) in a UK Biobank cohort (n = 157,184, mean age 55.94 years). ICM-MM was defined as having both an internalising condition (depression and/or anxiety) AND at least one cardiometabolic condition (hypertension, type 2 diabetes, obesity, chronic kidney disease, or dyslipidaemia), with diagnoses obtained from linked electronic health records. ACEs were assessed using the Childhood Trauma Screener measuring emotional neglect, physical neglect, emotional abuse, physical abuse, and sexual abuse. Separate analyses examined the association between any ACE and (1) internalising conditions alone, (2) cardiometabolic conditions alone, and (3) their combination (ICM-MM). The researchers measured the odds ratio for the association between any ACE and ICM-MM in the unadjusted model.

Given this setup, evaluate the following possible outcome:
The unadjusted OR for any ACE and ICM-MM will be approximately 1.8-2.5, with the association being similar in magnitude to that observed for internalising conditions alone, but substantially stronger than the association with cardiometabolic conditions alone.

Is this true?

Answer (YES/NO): YES